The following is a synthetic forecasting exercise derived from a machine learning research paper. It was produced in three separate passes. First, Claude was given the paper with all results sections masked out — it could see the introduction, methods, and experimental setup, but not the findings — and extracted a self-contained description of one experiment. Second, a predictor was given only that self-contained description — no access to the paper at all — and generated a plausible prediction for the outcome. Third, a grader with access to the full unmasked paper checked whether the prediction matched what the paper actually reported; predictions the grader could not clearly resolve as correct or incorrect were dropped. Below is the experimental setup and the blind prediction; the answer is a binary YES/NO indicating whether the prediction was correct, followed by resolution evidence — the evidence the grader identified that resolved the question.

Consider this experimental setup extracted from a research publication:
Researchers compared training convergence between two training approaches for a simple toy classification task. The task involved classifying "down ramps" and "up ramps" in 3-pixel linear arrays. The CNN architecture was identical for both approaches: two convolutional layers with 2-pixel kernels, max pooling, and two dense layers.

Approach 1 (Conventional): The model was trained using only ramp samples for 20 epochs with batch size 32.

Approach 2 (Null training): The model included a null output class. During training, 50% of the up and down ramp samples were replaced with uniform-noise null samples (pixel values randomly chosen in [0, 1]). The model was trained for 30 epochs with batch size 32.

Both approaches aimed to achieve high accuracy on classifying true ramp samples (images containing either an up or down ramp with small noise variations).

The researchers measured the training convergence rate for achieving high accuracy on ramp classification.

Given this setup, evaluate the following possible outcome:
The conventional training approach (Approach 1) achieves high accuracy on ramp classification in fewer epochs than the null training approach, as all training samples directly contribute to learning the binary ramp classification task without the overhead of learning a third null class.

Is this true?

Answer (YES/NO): YES